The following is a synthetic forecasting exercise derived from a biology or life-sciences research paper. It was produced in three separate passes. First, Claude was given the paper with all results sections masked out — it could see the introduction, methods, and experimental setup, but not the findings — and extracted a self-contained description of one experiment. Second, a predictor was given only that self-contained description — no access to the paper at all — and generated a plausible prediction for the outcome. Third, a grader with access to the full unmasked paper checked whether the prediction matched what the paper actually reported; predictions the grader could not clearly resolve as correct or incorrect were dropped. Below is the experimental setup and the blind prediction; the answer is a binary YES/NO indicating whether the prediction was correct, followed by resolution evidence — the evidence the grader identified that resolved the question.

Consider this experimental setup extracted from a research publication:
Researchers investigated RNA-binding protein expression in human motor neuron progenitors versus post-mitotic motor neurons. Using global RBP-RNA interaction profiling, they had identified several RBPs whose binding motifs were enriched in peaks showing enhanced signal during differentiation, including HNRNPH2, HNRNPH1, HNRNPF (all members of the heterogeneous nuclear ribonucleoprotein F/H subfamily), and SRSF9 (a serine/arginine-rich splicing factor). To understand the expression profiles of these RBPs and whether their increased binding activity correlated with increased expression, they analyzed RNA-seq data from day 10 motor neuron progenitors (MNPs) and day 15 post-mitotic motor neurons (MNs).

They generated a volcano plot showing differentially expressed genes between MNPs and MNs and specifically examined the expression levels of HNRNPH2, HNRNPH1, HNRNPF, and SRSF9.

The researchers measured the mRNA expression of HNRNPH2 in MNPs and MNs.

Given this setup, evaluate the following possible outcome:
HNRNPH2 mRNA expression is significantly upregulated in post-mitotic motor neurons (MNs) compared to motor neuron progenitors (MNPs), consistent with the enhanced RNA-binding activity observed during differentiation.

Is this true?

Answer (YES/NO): NO